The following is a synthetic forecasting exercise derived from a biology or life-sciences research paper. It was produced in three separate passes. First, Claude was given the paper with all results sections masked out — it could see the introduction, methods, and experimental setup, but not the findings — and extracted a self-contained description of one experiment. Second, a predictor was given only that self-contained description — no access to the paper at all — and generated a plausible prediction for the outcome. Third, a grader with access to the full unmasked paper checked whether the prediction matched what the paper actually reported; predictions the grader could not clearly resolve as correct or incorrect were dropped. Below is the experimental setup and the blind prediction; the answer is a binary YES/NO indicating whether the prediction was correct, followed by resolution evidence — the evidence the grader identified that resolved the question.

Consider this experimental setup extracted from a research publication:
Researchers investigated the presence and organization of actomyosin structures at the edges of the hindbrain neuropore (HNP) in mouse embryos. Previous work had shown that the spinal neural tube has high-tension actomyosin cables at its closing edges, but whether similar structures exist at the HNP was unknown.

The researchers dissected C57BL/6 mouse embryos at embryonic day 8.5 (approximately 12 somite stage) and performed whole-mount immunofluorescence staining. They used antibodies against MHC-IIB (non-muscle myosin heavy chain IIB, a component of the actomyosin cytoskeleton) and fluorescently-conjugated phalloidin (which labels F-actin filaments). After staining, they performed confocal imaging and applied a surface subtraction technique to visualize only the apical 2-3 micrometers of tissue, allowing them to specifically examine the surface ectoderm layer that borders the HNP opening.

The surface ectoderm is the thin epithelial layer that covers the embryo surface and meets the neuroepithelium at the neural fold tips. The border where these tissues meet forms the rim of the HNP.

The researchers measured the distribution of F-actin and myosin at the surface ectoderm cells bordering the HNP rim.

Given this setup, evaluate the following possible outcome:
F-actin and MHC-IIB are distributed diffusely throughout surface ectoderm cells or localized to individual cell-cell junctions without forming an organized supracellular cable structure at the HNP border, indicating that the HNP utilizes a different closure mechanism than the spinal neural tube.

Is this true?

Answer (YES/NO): NO